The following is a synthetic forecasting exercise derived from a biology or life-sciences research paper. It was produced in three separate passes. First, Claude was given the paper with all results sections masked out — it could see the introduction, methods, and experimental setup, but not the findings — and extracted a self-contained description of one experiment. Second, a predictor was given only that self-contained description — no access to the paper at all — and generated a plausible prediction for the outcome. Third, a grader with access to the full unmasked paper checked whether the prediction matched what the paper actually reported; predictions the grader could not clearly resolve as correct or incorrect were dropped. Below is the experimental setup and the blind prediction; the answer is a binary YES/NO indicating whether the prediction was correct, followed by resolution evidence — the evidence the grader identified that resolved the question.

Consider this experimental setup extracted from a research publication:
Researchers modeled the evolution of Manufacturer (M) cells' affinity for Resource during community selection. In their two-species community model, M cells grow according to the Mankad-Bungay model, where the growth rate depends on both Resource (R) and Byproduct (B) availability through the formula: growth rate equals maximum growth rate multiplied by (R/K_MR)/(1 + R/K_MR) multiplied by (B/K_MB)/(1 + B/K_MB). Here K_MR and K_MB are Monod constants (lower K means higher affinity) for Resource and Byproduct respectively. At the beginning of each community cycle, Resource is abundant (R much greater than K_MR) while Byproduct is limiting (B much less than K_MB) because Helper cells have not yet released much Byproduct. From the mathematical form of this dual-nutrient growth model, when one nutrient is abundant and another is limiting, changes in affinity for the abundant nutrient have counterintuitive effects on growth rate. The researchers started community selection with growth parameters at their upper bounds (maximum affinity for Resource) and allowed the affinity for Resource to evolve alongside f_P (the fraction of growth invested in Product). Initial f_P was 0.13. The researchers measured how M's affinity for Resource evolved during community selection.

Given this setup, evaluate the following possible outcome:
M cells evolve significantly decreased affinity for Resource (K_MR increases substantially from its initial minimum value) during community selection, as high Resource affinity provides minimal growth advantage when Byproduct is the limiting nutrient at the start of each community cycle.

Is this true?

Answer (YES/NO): NO